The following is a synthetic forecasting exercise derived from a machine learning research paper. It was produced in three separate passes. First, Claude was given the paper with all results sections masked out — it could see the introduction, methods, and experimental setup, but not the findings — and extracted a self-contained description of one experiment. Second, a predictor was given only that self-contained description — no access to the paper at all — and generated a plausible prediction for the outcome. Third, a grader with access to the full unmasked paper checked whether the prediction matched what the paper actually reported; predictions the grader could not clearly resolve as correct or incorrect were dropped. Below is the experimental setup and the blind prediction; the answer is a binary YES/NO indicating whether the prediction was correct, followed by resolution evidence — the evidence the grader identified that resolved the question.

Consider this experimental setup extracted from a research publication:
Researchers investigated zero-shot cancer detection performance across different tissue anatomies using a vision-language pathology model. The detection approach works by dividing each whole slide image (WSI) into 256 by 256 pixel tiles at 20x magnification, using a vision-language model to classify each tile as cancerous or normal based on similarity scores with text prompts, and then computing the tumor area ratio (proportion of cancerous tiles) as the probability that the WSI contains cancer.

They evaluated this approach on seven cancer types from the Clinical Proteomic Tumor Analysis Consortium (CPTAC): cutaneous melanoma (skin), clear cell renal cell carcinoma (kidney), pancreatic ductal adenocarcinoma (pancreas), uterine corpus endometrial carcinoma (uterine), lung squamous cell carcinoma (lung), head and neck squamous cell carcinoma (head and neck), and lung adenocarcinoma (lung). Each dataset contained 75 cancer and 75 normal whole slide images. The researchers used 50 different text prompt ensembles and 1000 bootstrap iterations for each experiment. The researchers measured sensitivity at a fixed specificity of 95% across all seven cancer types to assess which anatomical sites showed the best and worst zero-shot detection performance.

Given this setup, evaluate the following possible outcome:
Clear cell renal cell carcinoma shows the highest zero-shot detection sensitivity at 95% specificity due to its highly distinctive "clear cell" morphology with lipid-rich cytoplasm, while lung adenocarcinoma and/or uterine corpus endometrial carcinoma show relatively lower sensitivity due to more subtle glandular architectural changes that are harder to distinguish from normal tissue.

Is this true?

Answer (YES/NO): NO